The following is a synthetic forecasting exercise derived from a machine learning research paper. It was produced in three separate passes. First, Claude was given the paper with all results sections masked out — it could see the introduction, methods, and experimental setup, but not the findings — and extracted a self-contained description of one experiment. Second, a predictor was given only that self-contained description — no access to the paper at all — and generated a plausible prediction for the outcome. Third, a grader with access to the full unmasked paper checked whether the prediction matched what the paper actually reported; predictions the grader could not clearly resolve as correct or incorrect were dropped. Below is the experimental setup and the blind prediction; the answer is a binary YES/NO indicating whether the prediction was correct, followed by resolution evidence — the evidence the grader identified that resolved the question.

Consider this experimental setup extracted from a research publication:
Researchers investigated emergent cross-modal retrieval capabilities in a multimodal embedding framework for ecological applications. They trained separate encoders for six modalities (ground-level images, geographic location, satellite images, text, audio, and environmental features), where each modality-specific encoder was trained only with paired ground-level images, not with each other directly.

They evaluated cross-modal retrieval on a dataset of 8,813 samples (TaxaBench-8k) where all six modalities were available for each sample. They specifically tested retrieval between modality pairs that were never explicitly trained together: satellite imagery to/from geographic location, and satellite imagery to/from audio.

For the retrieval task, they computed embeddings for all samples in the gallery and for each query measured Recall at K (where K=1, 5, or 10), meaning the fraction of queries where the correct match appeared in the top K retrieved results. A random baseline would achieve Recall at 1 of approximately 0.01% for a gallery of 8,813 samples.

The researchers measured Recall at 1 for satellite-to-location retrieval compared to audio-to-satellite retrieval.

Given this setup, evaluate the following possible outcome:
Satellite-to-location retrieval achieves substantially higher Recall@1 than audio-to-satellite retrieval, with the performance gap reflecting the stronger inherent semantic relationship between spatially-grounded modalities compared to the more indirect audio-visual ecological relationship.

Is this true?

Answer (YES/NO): YES